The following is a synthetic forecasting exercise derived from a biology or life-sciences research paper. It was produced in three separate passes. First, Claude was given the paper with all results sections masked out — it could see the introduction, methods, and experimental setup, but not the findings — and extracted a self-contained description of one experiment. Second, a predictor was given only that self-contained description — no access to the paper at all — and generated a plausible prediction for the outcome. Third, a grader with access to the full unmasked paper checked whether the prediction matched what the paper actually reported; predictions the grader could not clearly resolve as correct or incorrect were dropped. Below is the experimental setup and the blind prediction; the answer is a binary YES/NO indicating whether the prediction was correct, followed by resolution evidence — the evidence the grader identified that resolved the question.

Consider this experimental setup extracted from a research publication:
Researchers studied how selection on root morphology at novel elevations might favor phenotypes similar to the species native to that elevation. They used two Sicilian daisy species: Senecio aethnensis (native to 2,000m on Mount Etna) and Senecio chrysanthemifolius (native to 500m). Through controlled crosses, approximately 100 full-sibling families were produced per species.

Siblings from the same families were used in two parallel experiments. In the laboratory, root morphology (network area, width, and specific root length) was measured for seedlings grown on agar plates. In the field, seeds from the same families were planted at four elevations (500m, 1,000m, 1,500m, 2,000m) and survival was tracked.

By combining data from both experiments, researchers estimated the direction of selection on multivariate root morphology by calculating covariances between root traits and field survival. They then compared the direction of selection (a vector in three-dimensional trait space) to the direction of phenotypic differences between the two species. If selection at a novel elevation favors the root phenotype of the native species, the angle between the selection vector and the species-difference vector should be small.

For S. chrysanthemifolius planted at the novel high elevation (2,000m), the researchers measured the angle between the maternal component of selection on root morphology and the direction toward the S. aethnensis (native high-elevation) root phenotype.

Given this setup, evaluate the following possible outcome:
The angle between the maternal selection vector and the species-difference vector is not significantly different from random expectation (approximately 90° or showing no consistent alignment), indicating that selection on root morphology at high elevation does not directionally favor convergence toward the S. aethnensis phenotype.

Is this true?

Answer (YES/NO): YES